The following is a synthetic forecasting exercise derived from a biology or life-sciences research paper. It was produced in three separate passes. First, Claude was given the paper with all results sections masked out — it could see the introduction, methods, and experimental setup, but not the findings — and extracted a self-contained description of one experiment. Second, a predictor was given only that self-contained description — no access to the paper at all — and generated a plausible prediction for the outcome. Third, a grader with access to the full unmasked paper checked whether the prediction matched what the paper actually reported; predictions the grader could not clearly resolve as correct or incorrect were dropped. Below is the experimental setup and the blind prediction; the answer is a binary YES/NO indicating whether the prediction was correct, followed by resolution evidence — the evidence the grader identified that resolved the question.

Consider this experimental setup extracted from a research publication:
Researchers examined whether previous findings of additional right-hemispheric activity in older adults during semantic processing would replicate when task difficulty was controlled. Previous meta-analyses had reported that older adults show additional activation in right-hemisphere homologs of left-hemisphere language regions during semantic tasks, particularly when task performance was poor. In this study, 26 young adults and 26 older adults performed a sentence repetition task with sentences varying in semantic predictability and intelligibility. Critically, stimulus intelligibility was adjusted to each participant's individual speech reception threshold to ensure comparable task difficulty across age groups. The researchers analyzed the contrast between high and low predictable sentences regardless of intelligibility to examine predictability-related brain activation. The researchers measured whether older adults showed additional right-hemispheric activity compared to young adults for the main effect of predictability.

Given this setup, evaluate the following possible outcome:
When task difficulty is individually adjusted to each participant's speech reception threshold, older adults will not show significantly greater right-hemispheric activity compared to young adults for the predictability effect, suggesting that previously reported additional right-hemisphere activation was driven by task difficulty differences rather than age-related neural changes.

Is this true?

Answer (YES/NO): YES